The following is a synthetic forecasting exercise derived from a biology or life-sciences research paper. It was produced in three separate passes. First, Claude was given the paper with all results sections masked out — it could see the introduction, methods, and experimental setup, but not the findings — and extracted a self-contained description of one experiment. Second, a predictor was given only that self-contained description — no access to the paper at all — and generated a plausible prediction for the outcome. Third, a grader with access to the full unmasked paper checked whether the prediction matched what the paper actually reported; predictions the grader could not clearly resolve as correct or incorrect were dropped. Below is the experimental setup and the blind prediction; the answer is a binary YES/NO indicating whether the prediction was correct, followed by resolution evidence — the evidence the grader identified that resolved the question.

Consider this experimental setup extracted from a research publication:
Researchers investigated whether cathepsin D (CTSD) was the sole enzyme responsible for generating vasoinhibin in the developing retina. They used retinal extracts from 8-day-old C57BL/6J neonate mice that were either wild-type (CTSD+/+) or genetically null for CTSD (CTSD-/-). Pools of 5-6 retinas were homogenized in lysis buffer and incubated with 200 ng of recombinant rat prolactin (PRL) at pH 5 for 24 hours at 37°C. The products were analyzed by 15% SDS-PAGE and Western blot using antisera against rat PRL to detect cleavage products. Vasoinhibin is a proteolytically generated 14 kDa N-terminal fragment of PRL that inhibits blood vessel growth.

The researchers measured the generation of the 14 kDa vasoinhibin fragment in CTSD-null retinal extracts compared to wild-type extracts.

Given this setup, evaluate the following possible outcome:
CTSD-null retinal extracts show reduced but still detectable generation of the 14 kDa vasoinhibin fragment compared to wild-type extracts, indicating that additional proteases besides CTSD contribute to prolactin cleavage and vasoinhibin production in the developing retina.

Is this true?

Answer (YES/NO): YES